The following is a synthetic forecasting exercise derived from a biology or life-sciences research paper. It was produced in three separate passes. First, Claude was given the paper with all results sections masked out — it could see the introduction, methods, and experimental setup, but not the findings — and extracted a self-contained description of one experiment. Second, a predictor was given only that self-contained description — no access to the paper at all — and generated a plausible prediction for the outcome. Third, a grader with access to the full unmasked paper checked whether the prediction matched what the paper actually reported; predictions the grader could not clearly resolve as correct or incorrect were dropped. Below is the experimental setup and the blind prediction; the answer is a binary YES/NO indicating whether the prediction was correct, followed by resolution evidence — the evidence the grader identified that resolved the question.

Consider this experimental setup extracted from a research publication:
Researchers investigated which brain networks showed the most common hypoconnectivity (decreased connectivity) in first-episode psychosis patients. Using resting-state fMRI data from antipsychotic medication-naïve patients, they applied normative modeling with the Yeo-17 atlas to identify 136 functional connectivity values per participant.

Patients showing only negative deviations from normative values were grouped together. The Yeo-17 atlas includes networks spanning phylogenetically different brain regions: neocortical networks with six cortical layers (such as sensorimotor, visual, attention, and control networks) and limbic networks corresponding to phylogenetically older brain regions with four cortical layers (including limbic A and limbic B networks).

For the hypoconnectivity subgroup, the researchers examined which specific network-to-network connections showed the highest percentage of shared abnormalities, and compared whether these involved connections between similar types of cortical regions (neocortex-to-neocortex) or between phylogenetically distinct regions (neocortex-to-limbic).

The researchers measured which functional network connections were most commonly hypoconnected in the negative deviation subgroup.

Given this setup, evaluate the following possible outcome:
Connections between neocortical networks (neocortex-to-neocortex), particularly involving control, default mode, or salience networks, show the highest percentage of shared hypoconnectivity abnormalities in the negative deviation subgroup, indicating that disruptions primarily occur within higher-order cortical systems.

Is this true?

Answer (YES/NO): NO